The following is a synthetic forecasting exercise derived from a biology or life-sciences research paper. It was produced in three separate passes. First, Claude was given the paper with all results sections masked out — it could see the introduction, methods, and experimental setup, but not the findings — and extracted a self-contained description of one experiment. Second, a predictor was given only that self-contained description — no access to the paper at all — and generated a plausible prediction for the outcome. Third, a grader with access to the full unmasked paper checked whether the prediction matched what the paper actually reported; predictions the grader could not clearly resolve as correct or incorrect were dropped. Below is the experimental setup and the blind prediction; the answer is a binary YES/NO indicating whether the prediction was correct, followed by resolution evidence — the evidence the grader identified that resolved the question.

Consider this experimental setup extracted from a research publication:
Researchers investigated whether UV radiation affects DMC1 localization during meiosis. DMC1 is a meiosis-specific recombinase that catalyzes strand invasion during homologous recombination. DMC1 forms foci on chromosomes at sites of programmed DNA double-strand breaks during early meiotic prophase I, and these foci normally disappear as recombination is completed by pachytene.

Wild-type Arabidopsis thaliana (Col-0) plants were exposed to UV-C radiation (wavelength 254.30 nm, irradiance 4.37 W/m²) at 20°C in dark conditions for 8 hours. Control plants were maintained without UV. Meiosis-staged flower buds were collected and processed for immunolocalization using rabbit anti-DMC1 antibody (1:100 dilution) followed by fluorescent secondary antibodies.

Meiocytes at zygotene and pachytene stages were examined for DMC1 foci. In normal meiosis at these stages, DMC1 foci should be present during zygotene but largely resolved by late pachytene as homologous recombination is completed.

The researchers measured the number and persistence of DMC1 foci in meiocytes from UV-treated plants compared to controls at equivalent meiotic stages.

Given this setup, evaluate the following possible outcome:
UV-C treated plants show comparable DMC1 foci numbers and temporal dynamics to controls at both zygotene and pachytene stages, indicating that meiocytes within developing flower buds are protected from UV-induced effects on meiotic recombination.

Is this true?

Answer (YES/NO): YES